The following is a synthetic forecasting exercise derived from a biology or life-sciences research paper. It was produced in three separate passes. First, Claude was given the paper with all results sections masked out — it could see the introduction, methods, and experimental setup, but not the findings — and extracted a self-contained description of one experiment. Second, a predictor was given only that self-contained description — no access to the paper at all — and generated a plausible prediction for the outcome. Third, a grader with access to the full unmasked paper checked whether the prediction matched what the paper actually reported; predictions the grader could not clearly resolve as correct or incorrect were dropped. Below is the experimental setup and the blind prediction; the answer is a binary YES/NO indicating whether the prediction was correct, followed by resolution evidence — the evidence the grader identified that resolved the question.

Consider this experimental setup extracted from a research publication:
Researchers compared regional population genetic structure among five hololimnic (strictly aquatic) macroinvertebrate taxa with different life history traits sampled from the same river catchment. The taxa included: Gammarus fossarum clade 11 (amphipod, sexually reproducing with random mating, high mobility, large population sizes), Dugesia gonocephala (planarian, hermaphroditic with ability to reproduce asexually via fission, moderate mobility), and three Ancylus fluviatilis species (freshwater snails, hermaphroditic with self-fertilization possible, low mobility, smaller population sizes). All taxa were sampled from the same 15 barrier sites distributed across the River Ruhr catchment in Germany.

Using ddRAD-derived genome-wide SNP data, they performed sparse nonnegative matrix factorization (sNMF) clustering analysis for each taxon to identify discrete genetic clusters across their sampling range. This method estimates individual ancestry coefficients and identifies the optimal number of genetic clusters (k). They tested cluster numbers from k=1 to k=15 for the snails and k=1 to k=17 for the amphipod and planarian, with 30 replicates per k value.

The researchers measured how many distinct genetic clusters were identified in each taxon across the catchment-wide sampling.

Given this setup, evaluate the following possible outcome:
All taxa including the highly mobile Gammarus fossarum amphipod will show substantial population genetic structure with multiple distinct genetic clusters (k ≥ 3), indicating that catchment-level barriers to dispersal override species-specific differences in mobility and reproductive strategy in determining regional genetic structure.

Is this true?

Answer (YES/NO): YES